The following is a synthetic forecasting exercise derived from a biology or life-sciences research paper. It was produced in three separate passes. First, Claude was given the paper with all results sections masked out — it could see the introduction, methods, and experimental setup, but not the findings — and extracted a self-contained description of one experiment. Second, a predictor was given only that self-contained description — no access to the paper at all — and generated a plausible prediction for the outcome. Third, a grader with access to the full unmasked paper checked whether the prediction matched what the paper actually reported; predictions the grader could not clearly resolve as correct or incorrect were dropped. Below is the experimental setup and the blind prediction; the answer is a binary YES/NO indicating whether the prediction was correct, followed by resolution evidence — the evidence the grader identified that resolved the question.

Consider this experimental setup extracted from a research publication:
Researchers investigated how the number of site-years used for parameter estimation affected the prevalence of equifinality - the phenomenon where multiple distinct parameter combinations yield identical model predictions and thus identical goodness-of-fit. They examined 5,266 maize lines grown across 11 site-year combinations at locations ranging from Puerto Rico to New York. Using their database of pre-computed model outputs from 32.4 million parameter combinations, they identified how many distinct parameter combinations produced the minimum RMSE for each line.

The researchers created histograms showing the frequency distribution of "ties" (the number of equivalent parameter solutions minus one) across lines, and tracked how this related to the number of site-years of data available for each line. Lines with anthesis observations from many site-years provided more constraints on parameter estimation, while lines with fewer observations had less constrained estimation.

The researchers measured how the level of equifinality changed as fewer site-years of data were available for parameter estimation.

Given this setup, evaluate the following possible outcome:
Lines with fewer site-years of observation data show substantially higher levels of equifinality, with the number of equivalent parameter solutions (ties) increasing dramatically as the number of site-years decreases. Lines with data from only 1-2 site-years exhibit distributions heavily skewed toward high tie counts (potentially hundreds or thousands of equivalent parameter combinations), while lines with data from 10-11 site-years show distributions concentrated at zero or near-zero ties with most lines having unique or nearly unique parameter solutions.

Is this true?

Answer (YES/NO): YES